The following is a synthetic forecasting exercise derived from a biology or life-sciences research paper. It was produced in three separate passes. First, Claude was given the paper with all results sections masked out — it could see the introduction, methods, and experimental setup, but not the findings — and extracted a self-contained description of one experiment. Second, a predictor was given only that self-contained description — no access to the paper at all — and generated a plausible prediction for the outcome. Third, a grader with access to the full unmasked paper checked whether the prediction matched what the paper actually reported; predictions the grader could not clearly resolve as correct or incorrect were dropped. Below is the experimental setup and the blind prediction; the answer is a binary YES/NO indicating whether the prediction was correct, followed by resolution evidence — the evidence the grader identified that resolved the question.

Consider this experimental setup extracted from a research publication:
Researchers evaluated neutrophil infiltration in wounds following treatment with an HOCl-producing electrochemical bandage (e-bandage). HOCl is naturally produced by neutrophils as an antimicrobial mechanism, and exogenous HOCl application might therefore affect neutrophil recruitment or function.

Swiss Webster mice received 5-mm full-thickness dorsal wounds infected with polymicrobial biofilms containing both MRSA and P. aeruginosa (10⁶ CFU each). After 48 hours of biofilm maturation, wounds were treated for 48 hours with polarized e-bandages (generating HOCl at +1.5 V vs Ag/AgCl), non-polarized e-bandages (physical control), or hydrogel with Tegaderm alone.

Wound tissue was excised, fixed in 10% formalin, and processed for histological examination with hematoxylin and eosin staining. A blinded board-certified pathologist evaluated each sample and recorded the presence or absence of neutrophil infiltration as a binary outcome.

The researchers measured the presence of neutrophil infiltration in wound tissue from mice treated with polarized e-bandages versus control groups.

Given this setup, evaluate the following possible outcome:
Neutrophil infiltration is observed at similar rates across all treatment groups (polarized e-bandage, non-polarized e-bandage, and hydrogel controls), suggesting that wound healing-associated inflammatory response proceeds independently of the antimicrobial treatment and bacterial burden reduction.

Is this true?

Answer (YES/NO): YES